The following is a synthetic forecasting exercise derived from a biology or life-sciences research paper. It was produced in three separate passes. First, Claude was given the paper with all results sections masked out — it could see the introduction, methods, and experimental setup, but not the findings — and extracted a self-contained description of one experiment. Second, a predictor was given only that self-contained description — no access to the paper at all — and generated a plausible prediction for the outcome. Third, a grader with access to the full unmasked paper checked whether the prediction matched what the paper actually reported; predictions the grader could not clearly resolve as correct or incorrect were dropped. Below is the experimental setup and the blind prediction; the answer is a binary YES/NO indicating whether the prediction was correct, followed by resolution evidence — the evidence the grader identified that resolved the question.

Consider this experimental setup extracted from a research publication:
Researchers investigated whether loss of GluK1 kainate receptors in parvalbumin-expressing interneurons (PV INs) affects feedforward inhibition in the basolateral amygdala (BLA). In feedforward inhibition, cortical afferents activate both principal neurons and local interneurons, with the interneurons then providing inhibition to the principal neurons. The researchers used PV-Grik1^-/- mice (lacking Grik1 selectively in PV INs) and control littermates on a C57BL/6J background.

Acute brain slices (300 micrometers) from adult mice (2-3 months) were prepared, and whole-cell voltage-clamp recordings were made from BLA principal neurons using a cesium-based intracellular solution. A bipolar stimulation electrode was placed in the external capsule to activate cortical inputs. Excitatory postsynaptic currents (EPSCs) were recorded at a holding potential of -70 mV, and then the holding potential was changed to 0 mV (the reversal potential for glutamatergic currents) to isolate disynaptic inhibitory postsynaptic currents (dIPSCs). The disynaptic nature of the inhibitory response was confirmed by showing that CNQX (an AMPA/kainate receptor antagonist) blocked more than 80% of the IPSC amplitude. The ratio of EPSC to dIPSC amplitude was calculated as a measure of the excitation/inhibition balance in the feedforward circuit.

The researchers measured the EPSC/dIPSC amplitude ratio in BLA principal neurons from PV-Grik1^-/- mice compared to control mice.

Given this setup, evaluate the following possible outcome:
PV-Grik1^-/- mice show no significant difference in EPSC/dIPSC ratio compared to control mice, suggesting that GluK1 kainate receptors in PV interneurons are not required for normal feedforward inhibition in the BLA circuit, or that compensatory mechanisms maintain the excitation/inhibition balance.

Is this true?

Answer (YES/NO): NO